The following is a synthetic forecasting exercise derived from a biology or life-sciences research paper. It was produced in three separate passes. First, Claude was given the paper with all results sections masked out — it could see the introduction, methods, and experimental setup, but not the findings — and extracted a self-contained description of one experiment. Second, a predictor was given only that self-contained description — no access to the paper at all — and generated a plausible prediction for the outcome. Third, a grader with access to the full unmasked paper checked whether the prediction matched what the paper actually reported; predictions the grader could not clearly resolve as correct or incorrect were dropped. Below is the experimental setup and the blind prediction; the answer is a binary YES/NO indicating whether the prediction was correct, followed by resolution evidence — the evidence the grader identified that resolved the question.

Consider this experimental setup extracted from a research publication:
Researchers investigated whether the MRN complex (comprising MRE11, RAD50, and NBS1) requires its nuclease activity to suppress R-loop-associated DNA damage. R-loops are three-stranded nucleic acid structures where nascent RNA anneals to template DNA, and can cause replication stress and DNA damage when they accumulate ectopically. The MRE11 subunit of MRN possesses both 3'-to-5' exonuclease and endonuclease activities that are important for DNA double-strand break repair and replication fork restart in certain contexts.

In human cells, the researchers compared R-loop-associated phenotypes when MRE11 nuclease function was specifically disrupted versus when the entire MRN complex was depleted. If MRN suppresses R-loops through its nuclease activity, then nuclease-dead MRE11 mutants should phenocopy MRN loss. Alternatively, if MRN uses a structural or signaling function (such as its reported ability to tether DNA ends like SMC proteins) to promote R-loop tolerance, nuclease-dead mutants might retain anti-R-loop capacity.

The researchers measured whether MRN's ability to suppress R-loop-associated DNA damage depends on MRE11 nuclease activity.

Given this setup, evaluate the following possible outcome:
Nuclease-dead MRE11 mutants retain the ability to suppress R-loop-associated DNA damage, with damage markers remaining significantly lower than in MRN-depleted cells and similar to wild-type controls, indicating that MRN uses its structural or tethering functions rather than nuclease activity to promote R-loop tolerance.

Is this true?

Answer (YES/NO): YES